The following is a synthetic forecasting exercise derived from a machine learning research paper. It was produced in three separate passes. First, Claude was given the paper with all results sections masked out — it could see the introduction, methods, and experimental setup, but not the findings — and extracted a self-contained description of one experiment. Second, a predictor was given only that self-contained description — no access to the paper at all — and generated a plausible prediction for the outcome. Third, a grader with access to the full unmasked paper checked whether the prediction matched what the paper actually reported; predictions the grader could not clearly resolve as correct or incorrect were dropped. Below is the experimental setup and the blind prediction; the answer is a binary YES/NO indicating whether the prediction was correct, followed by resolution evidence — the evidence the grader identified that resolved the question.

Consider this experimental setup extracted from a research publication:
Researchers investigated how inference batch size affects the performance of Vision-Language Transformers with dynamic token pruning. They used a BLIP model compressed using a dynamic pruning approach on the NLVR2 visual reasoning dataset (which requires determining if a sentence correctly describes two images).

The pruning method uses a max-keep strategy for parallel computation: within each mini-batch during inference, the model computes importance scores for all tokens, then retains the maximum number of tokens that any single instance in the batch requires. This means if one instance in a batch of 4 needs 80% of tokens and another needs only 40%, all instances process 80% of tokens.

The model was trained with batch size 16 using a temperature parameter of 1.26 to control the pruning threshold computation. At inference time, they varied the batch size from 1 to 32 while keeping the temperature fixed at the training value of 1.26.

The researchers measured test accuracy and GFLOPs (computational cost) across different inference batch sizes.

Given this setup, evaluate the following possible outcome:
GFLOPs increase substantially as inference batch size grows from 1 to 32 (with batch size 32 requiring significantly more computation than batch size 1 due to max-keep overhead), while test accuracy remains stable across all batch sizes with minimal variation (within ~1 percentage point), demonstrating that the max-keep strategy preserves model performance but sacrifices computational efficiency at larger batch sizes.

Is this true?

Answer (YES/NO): NO